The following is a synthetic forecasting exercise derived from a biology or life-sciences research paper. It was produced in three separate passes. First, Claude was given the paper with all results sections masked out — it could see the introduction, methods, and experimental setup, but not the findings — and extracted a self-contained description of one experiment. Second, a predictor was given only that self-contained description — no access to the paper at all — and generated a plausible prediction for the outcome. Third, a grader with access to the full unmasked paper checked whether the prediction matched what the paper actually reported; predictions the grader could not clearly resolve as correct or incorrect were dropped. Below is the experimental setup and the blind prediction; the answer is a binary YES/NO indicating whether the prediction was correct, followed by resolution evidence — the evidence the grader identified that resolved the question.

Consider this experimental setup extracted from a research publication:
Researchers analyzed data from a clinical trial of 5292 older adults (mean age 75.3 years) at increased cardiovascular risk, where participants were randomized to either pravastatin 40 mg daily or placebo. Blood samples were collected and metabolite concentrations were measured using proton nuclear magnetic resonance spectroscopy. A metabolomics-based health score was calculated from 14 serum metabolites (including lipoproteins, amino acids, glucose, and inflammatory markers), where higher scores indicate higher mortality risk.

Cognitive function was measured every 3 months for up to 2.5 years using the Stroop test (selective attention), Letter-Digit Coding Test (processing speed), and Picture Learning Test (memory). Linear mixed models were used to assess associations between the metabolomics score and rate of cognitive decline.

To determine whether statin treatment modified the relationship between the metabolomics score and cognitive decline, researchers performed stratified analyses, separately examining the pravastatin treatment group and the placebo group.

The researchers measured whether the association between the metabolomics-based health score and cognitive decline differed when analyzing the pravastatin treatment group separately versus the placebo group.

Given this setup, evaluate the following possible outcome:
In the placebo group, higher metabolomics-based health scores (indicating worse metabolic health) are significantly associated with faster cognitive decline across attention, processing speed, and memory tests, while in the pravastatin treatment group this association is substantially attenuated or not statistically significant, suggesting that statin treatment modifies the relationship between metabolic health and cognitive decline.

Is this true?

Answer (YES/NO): NO